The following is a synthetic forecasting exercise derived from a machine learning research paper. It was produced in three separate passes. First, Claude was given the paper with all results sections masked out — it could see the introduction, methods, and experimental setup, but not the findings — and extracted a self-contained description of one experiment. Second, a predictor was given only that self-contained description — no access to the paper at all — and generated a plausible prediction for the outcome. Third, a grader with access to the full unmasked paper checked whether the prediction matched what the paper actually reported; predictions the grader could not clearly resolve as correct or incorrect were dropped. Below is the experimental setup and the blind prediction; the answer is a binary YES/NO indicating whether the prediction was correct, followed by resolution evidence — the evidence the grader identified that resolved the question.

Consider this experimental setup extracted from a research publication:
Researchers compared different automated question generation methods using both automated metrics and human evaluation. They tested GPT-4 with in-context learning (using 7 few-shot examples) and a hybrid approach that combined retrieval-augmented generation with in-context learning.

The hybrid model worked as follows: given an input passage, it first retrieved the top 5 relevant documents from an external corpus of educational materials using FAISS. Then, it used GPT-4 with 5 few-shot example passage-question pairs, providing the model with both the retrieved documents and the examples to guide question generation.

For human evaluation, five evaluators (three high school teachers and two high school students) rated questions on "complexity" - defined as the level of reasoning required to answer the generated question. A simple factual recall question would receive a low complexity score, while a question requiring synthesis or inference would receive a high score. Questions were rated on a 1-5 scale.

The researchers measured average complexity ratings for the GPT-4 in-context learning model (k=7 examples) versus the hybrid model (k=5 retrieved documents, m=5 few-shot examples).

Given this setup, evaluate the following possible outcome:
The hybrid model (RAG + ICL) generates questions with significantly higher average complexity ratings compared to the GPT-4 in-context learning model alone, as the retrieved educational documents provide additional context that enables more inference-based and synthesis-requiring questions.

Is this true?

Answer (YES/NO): NO